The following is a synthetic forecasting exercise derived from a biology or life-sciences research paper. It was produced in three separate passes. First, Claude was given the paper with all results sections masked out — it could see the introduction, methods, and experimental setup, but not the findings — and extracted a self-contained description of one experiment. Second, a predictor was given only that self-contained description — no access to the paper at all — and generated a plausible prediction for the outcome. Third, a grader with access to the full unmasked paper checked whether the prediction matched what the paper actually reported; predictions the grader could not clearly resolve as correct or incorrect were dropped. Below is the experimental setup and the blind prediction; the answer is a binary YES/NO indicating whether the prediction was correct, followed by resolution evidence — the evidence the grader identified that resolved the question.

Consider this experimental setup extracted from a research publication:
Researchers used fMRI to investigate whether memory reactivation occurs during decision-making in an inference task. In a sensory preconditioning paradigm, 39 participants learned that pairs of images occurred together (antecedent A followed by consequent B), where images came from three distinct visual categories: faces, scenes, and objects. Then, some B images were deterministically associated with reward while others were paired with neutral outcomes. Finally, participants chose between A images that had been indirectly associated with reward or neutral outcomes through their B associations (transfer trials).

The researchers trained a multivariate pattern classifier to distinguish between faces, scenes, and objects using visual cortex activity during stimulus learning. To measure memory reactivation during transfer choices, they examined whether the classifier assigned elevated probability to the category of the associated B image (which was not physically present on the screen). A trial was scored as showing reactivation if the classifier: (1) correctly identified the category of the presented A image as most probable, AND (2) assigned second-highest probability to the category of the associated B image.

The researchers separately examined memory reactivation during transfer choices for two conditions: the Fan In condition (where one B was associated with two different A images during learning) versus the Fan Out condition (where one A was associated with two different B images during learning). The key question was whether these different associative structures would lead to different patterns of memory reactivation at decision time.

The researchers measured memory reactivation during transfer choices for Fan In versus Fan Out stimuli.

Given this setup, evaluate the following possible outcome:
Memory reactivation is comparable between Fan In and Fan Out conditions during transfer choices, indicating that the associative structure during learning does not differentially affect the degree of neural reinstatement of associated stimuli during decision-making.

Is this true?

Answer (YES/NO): NO